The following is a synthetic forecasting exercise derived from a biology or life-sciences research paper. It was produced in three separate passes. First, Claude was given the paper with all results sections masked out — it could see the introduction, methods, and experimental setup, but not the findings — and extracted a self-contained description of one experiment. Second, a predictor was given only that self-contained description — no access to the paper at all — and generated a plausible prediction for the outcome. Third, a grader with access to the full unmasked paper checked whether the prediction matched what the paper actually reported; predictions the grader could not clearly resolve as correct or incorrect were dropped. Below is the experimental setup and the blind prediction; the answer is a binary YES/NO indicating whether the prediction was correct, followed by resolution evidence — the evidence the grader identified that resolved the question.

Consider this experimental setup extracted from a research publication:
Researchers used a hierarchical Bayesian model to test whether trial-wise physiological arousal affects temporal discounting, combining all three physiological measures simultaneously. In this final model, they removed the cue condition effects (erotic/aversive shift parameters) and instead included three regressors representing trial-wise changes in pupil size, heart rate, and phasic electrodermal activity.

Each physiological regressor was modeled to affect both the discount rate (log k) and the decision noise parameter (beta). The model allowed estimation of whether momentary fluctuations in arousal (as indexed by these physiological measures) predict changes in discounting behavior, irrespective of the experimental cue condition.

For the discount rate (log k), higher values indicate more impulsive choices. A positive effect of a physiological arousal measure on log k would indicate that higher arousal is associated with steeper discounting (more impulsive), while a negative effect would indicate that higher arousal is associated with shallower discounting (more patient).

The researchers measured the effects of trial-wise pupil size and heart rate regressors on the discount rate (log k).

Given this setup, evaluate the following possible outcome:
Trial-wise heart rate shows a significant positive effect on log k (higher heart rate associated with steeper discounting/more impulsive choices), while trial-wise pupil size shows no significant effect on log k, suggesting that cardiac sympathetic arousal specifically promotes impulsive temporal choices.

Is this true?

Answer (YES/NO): NO